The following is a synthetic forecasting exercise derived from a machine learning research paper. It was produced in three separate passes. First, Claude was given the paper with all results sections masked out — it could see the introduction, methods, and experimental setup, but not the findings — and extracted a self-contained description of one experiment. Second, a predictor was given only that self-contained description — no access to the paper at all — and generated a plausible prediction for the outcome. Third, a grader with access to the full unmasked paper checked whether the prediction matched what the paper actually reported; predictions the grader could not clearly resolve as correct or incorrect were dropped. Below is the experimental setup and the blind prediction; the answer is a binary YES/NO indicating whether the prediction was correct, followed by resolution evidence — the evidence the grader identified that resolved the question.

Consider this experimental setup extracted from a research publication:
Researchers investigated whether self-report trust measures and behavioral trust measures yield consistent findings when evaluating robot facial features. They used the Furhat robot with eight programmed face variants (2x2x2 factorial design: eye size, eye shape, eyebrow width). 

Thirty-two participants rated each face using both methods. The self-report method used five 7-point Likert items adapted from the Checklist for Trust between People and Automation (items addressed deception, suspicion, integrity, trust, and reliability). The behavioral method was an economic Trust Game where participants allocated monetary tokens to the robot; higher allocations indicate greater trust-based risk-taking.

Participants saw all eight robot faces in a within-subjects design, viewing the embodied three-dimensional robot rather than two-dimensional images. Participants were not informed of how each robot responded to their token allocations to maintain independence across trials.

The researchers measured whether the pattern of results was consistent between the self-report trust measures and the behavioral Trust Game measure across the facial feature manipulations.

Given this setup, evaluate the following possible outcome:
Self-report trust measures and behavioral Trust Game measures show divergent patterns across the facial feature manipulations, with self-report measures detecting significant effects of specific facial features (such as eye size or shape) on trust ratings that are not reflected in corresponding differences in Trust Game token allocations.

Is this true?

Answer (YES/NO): NO